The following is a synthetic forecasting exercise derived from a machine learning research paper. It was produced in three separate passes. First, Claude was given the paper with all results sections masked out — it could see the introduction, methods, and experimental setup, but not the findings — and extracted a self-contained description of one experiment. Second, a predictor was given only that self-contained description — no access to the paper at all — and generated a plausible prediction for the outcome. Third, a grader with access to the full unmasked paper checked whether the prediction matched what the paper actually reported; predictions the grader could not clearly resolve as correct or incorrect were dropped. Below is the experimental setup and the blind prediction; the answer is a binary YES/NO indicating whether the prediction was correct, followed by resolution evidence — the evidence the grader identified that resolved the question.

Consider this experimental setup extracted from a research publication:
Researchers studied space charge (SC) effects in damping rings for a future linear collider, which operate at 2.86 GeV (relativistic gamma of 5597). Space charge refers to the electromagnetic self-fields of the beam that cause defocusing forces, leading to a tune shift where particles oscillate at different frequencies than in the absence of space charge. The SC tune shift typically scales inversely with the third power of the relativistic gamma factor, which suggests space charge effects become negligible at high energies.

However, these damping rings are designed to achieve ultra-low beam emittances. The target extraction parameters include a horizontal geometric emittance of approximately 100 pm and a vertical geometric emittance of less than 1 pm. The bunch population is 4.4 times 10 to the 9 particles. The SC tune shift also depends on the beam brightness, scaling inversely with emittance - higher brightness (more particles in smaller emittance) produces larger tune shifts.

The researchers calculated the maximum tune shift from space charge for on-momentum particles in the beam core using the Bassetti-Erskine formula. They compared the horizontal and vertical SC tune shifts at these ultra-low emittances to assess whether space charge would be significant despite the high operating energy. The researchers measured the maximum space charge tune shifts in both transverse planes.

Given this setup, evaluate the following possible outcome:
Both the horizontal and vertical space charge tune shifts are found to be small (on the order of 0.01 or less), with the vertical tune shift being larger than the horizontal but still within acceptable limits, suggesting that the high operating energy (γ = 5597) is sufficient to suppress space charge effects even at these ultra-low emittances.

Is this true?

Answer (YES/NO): NO